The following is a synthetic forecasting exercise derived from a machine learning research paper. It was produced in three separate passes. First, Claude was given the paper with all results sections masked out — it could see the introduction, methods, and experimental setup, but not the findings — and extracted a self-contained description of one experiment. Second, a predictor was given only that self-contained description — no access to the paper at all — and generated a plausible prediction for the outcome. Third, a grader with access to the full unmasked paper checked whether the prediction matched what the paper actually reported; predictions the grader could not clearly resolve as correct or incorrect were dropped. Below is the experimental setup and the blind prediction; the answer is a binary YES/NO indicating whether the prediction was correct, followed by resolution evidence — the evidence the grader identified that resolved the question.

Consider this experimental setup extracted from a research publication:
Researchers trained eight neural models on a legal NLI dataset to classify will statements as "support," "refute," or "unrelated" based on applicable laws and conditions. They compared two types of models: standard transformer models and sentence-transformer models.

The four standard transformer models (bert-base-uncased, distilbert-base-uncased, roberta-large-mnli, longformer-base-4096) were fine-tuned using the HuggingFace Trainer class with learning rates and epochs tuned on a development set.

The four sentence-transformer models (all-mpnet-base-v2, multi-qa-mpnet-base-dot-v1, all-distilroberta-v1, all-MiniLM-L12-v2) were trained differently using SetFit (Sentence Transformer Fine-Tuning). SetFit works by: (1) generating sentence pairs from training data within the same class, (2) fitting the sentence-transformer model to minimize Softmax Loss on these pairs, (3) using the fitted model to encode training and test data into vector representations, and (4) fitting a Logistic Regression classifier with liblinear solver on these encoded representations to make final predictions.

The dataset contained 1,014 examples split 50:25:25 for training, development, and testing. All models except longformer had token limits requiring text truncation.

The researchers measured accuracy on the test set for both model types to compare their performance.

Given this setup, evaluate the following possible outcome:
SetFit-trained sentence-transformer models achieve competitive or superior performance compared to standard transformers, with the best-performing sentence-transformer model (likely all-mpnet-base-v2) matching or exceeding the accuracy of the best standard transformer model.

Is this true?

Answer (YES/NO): NO